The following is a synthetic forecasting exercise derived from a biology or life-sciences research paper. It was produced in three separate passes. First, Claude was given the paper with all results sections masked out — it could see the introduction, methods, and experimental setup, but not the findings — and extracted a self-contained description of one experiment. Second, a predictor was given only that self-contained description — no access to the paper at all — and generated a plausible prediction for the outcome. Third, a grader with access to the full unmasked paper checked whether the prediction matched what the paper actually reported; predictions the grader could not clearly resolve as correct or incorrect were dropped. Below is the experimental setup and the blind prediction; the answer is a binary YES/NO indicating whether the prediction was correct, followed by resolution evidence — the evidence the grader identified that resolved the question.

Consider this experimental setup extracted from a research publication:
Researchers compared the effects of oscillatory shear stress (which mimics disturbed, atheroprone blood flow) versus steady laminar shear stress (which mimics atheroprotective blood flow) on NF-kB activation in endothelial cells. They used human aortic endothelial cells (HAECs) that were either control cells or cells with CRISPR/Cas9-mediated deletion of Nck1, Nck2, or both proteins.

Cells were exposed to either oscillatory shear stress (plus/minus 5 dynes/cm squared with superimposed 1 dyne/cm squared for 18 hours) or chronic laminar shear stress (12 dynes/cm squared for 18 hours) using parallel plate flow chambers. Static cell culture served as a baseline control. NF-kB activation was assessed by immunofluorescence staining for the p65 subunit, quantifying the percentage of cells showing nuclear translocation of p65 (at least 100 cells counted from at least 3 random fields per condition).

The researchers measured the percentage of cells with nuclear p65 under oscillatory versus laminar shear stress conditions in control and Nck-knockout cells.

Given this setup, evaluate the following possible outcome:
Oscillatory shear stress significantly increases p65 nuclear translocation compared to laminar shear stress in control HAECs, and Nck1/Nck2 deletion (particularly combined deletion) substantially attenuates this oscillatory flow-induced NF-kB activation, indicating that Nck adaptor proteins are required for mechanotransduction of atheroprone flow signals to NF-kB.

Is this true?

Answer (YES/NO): NO